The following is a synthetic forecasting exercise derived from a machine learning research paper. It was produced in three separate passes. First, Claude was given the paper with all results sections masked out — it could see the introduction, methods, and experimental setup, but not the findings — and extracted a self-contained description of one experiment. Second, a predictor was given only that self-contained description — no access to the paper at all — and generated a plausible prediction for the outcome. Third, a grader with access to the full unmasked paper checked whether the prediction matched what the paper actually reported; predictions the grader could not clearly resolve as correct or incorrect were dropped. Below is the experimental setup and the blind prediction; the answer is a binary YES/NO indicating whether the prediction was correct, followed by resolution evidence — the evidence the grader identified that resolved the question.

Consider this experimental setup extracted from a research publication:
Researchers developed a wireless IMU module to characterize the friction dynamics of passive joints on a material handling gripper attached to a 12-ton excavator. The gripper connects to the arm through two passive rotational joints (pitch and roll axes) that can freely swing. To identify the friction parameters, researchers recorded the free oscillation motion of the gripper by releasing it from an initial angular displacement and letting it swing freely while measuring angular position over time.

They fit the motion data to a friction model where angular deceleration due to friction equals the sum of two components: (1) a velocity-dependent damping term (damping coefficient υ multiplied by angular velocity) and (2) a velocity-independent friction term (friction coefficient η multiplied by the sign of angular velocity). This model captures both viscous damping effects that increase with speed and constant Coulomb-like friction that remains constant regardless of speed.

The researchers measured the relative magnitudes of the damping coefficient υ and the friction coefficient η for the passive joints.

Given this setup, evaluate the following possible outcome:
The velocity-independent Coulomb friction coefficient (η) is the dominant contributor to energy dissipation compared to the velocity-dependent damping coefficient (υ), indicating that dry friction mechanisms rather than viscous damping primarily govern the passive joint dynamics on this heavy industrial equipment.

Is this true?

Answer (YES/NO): YES